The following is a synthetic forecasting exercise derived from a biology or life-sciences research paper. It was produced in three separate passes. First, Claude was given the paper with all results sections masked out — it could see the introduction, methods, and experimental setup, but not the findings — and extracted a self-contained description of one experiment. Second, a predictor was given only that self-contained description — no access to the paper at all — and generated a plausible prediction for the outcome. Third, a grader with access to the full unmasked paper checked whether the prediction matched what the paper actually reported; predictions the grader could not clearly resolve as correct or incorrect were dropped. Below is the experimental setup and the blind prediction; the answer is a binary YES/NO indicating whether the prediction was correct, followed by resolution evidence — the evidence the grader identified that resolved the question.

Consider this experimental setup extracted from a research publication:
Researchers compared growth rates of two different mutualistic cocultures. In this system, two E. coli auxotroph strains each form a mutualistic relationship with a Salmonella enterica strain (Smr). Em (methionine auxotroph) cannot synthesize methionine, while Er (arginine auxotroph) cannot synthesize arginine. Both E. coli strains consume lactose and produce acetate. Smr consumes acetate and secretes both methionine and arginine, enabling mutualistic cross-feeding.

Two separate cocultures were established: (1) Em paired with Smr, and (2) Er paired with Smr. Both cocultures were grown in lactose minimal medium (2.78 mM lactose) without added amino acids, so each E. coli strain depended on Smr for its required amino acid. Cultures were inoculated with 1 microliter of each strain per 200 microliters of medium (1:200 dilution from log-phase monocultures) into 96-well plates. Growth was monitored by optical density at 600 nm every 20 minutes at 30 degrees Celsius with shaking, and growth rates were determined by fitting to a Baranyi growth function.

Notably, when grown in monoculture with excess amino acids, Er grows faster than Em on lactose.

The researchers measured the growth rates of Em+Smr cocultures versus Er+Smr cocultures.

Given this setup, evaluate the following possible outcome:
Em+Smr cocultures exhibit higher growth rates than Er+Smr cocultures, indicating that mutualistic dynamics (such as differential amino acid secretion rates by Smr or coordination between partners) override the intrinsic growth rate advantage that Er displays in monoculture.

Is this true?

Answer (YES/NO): YES